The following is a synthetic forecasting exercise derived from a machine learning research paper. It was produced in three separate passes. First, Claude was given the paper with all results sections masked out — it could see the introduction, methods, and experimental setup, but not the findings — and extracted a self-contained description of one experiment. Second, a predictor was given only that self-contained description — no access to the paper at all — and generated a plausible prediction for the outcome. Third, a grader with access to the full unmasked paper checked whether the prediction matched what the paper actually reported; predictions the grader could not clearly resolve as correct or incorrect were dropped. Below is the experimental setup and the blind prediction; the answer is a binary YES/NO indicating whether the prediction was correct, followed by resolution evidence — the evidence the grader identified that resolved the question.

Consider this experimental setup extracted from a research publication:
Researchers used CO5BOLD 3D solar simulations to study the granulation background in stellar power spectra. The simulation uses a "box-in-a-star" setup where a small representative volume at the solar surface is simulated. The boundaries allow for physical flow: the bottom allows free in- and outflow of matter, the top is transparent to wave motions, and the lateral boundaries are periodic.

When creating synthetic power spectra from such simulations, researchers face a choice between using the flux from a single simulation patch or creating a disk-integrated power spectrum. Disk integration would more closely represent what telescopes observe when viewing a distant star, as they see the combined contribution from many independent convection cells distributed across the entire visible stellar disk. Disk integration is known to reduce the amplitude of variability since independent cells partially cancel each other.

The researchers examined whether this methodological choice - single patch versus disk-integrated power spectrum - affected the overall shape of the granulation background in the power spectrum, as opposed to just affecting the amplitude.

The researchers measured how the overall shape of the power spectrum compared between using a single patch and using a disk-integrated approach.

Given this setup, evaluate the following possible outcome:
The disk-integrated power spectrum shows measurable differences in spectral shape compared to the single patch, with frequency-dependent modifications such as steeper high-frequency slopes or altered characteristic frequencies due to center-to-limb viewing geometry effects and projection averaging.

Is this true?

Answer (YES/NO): NO